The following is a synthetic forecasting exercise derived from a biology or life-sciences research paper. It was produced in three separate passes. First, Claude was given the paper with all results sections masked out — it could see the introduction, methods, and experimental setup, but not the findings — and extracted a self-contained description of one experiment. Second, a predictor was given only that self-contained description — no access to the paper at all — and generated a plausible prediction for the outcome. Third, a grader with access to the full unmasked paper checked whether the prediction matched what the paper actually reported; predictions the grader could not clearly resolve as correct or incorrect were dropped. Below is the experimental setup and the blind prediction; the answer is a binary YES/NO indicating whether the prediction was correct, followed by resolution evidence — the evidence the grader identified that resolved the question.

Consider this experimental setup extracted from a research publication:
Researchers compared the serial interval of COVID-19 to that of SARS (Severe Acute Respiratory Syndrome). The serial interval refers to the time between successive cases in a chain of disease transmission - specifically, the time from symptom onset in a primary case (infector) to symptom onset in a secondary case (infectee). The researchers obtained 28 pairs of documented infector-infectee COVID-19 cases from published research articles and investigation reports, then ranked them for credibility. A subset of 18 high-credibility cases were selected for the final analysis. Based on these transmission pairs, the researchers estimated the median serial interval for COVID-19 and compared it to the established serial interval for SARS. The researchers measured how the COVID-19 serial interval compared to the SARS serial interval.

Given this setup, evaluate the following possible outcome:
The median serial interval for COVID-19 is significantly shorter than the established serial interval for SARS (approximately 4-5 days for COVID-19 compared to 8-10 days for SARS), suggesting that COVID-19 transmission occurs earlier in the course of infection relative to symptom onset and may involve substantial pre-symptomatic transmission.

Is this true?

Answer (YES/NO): YES